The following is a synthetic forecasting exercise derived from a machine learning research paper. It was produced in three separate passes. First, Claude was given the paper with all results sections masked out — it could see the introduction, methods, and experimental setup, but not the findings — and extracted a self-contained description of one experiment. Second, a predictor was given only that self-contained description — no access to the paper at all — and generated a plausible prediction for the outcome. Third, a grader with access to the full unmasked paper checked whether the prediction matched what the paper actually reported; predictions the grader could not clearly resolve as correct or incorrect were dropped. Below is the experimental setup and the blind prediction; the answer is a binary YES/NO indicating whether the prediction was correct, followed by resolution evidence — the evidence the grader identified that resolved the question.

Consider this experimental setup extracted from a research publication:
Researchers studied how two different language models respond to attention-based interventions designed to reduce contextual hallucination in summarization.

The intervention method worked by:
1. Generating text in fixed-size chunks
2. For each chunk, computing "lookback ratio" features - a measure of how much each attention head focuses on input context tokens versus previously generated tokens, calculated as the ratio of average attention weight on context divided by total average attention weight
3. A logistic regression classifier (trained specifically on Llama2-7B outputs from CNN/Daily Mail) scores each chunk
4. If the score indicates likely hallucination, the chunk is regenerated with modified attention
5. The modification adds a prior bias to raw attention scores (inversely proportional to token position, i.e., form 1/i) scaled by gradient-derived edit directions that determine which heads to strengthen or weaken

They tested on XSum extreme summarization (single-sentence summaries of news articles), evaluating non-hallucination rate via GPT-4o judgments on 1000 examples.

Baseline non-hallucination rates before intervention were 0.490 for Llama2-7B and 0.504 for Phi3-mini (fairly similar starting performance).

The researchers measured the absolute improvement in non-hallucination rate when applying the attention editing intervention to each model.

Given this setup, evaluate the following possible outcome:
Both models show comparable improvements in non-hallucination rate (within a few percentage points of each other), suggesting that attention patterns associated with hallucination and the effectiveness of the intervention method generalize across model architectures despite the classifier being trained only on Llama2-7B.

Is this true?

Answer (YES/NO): NO